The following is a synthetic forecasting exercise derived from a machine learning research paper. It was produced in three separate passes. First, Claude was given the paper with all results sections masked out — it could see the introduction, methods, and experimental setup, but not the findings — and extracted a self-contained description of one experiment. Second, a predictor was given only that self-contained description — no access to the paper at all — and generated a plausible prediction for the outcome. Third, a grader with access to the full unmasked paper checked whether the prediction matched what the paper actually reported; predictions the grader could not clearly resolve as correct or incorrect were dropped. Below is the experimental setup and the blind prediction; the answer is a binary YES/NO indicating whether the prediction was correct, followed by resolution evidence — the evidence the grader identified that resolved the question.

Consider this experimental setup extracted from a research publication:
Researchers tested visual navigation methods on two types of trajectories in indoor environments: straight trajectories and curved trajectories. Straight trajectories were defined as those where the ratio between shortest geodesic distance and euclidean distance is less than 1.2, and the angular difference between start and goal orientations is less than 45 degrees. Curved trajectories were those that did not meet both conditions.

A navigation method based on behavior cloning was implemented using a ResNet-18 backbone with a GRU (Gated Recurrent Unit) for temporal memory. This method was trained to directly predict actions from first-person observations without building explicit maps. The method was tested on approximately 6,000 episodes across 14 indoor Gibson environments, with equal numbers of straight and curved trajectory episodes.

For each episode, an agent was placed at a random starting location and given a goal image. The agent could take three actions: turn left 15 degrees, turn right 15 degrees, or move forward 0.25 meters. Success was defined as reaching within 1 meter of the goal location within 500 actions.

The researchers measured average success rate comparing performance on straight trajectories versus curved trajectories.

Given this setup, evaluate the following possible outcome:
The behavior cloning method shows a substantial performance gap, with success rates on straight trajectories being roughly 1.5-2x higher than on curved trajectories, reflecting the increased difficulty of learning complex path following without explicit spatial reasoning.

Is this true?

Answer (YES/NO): NO